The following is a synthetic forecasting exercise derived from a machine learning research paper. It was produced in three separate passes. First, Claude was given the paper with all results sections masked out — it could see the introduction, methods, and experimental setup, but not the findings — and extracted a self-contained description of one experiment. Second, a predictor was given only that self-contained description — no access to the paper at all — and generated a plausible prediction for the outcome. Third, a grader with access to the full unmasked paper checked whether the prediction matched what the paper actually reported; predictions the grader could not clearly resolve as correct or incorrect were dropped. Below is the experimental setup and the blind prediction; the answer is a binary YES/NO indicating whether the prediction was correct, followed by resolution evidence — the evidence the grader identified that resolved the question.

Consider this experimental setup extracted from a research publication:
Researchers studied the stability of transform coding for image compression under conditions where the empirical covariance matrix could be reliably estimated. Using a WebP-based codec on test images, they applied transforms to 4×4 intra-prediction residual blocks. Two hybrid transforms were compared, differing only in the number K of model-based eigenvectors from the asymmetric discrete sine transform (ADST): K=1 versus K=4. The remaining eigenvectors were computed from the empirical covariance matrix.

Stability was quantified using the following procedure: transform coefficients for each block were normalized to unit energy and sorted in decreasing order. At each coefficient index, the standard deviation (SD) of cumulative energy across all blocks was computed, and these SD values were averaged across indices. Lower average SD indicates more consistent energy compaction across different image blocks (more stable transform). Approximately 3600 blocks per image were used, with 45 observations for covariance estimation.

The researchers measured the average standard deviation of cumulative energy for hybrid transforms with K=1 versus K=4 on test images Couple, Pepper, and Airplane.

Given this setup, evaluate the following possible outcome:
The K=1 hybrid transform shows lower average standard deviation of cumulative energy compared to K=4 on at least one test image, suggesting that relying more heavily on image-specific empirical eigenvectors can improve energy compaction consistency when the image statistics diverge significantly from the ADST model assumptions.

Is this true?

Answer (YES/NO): NO